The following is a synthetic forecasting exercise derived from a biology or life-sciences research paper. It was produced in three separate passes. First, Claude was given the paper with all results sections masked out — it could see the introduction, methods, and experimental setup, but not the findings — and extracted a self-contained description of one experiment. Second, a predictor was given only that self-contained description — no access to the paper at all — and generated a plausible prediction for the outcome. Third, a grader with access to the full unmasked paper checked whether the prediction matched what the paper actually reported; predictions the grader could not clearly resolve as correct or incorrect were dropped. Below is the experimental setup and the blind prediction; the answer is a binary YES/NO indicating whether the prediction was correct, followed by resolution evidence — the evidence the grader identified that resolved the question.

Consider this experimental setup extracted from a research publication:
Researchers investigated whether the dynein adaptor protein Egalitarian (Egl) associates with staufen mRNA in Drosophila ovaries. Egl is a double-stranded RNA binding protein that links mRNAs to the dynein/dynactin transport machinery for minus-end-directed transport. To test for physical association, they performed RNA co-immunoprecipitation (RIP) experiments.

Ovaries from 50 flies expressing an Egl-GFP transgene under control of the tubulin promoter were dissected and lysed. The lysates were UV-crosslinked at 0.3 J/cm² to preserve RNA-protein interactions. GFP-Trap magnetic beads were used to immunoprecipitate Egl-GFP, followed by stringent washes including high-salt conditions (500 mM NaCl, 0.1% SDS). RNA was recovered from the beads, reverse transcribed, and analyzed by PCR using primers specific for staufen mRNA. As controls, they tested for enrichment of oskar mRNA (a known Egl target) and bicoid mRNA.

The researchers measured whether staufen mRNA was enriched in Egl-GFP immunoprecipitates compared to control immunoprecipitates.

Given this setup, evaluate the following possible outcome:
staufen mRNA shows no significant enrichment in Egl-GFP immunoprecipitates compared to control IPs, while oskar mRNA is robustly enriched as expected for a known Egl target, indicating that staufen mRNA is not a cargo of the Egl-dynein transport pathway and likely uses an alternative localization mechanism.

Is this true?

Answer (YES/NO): NO